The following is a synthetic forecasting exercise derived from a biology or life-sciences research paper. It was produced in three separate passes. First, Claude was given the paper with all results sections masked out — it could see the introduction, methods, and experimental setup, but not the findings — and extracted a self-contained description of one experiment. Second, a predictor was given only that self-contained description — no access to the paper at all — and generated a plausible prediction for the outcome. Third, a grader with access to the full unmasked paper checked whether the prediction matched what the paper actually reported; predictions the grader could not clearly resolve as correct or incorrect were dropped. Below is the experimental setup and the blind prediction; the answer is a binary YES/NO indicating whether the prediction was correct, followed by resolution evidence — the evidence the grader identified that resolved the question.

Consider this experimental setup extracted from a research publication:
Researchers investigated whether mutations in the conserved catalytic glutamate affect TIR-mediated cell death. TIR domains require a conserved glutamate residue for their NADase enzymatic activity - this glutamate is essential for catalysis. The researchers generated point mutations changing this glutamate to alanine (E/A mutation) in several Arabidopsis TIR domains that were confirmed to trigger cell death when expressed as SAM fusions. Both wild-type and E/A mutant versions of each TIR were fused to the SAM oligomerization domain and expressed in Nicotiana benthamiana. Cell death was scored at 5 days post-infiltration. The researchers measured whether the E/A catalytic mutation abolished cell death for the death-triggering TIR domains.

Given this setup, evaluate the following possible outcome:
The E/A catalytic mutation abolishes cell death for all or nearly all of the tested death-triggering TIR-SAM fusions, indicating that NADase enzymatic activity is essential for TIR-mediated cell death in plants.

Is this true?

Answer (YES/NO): YES